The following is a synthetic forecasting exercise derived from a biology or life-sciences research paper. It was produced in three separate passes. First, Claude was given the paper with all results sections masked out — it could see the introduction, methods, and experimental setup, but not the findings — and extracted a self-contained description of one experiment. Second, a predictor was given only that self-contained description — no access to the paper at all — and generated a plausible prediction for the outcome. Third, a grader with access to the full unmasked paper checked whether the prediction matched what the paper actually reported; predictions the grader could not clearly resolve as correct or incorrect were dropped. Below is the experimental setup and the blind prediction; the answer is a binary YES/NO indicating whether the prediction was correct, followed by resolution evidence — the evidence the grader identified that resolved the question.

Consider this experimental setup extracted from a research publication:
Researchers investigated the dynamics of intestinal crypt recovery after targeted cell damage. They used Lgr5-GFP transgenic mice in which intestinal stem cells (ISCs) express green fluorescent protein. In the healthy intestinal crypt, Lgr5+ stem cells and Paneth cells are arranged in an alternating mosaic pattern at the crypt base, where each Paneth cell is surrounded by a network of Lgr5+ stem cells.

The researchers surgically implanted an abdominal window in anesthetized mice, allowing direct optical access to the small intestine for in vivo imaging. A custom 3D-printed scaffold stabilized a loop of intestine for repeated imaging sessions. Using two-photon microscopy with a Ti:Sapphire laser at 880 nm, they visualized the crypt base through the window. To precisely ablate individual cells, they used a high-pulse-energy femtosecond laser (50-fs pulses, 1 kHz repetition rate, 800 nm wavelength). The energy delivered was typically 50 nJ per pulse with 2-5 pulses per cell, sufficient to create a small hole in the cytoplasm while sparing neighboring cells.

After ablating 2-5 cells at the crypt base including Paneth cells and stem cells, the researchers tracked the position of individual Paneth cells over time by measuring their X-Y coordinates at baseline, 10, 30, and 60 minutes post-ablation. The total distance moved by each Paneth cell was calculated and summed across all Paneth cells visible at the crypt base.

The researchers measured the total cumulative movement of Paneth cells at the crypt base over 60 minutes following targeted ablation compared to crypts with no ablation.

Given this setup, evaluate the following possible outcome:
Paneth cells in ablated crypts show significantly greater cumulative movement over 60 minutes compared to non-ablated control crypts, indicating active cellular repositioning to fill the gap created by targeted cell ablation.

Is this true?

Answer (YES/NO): YES